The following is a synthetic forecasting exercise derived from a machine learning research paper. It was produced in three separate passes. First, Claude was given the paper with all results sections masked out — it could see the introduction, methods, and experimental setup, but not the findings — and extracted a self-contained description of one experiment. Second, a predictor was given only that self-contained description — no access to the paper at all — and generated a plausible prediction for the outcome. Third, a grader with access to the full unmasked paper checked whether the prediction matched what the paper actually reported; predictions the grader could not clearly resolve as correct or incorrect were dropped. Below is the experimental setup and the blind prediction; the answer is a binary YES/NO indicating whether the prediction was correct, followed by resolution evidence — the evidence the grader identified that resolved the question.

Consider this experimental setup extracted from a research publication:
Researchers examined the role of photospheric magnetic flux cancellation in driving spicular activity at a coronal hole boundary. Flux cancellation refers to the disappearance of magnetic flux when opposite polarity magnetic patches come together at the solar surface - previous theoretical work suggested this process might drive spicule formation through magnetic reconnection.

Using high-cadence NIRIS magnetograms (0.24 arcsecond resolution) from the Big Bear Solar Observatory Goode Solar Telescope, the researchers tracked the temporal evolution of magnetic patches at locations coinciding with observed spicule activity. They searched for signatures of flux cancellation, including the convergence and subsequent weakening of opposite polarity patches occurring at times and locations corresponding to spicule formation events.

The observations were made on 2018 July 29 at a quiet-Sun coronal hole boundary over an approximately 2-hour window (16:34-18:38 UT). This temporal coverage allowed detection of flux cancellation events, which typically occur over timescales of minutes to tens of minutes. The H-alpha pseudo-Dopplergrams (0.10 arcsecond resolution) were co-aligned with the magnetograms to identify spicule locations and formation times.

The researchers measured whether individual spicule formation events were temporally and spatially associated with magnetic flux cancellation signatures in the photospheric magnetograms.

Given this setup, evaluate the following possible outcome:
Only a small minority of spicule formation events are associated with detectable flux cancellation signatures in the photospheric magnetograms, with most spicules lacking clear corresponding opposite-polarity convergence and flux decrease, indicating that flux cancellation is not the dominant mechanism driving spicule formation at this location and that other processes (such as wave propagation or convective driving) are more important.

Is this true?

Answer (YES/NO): YES